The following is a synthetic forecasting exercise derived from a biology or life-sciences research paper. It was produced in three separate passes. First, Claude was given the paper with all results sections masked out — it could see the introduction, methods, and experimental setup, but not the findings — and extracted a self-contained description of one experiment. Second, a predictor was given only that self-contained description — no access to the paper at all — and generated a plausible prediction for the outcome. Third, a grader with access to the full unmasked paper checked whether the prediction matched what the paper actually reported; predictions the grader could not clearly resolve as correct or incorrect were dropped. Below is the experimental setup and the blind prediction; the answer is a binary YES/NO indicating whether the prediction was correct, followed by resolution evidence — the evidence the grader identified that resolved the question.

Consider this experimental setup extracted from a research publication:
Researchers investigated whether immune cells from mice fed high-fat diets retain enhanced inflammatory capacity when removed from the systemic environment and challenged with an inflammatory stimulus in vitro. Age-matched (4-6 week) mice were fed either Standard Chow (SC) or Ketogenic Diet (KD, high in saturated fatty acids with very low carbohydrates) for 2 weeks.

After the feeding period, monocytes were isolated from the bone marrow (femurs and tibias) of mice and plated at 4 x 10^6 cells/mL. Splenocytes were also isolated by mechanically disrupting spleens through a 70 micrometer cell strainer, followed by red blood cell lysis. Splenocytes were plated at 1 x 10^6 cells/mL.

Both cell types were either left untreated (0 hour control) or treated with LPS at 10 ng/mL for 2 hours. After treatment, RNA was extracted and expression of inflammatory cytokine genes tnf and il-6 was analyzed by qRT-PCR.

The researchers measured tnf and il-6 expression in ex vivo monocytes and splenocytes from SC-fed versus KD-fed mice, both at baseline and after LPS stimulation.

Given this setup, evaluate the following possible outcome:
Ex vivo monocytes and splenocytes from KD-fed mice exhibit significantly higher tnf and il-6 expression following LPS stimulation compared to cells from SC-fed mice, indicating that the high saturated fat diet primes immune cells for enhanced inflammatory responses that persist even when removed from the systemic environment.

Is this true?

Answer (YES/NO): YES